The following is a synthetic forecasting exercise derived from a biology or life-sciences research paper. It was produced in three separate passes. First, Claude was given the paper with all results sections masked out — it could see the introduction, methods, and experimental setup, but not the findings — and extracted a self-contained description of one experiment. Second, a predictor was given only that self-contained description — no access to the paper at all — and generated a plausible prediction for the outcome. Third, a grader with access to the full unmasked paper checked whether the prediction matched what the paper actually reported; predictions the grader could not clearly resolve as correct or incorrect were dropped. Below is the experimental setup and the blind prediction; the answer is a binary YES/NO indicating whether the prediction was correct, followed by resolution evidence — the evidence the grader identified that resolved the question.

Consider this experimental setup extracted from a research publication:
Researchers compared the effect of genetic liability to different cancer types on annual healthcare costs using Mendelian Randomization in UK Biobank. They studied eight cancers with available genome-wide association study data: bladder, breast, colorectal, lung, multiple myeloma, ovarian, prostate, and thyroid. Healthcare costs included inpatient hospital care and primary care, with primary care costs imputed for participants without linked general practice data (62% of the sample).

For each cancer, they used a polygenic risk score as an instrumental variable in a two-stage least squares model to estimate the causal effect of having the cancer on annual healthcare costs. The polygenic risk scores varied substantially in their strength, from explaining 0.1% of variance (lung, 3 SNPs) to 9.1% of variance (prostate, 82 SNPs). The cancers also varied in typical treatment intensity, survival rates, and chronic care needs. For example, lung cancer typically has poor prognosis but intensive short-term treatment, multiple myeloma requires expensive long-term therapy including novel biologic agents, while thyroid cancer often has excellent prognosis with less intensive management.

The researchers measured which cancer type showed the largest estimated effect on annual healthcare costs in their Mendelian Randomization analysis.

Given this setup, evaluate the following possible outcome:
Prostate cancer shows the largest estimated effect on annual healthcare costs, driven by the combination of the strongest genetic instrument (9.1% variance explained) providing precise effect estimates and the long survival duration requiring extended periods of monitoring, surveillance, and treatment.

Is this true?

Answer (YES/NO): NO